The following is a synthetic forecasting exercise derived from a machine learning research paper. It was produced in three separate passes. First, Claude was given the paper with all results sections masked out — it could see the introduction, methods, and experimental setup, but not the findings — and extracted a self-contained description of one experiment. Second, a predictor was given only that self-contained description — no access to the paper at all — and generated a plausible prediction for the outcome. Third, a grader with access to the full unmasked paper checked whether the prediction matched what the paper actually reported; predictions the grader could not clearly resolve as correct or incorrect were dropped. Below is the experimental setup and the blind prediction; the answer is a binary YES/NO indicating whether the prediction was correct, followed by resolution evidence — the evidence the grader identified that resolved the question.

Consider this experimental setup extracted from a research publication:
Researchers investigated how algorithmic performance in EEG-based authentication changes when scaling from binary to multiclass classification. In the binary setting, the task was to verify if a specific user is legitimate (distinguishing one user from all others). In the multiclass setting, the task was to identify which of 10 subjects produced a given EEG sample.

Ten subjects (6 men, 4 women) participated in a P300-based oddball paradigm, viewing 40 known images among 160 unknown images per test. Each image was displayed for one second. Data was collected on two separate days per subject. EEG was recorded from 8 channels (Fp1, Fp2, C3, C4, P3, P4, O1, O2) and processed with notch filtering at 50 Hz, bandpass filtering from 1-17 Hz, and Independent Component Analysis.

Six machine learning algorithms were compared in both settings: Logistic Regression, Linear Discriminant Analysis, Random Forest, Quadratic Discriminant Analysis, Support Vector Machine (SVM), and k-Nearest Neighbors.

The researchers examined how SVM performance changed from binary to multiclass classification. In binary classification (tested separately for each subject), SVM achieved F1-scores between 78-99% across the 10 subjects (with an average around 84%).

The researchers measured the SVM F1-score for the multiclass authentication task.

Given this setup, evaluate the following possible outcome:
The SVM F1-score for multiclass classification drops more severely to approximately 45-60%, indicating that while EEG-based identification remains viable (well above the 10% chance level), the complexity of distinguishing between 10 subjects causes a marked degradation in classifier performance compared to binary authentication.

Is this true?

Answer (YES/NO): NO